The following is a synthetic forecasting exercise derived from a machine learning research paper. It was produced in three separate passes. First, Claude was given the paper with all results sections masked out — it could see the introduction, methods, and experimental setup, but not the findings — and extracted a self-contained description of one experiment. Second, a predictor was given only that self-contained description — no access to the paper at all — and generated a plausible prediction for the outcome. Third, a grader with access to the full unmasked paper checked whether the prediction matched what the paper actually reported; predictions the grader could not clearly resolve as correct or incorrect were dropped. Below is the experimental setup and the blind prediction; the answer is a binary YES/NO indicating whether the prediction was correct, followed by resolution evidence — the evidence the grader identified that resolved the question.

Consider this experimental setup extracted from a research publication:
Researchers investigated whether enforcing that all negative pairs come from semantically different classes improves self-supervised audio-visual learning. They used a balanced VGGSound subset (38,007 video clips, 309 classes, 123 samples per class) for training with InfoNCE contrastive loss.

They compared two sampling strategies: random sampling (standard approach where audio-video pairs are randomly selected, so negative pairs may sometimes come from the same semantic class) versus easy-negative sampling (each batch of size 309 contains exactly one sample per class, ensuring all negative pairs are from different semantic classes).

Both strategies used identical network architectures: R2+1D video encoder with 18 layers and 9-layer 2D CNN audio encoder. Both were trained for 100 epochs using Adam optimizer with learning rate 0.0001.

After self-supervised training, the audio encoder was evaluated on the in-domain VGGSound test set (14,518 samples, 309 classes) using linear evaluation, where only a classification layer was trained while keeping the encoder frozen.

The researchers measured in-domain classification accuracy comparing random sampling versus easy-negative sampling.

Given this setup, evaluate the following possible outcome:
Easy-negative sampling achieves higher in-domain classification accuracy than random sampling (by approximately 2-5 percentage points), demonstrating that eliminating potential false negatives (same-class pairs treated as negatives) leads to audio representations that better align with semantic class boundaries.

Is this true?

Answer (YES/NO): NO